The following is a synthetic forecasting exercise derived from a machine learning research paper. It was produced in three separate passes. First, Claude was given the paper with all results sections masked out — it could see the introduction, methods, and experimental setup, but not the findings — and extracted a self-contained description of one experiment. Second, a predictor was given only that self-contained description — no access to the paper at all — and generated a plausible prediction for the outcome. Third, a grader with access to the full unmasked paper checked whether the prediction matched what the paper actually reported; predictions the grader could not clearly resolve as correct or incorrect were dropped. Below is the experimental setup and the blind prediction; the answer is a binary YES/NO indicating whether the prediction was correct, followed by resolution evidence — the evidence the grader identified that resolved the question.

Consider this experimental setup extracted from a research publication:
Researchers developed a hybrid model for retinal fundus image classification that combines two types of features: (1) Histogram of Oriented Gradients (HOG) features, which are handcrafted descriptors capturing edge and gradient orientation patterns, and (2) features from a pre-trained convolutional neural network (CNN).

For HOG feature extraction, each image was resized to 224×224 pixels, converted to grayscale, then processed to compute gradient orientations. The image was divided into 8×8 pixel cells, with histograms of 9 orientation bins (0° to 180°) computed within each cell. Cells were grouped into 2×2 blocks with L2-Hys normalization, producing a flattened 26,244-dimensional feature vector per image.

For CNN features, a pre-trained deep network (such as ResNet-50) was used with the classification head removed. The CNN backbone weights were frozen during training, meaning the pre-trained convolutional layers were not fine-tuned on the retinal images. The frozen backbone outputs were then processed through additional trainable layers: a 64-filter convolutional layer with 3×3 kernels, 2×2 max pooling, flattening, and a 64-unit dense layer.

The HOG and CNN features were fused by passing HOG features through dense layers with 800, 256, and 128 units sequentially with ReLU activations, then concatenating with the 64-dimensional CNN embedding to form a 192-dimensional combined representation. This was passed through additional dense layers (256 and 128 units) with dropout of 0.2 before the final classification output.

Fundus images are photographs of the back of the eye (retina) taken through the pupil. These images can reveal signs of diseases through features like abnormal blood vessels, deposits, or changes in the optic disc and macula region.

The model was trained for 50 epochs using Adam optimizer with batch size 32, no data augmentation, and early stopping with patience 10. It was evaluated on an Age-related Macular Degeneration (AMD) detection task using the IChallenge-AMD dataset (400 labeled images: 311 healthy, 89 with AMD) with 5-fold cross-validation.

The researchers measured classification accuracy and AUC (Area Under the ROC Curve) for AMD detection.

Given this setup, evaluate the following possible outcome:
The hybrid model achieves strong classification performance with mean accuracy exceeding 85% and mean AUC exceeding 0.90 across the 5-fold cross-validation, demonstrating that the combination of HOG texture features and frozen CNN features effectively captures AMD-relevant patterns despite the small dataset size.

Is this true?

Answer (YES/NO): YES